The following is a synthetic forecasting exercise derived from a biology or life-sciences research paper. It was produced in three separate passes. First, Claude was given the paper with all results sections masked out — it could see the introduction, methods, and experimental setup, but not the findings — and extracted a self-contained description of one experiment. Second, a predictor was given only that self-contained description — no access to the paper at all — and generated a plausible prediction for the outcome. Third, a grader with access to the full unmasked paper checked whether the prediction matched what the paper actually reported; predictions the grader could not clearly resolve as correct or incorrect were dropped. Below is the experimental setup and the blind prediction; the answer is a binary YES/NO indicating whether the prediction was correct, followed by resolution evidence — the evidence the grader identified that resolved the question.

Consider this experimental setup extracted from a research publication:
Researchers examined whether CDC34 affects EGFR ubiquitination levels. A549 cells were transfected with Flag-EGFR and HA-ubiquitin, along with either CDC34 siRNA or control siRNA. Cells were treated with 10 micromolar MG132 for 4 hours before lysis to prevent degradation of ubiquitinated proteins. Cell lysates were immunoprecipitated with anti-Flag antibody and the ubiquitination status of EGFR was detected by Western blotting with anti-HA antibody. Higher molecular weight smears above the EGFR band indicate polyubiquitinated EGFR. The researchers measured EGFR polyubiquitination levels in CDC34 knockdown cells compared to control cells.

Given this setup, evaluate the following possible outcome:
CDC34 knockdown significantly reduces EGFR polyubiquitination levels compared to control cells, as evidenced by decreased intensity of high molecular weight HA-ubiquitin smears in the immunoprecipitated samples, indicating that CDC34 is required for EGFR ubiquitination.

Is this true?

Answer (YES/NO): NO